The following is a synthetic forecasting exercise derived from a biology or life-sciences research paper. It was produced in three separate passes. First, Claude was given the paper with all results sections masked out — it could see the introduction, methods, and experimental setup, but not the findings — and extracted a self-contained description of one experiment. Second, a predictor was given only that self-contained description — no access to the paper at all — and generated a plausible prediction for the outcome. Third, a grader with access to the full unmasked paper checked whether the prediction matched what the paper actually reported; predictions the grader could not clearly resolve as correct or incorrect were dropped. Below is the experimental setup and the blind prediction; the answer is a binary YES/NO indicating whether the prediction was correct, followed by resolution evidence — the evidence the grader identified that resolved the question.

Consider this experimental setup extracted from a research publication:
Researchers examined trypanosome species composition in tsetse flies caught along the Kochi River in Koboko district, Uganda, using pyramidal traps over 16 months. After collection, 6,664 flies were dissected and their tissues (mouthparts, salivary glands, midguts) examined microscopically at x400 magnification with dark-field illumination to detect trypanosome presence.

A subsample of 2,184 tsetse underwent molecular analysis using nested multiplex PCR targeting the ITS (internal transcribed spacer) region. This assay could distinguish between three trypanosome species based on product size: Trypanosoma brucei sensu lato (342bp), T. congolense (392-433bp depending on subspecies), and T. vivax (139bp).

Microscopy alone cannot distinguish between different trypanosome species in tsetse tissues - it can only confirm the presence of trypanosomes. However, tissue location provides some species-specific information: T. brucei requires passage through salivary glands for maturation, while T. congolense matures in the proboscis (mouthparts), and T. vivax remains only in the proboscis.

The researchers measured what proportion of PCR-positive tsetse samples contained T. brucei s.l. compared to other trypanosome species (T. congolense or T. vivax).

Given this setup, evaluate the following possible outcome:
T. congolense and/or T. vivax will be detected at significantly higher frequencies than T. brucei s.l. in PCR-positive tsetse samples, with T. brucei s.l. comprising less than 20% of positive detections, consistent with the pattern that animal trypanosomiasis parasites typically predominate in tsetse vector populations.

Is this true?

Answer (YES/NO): NO